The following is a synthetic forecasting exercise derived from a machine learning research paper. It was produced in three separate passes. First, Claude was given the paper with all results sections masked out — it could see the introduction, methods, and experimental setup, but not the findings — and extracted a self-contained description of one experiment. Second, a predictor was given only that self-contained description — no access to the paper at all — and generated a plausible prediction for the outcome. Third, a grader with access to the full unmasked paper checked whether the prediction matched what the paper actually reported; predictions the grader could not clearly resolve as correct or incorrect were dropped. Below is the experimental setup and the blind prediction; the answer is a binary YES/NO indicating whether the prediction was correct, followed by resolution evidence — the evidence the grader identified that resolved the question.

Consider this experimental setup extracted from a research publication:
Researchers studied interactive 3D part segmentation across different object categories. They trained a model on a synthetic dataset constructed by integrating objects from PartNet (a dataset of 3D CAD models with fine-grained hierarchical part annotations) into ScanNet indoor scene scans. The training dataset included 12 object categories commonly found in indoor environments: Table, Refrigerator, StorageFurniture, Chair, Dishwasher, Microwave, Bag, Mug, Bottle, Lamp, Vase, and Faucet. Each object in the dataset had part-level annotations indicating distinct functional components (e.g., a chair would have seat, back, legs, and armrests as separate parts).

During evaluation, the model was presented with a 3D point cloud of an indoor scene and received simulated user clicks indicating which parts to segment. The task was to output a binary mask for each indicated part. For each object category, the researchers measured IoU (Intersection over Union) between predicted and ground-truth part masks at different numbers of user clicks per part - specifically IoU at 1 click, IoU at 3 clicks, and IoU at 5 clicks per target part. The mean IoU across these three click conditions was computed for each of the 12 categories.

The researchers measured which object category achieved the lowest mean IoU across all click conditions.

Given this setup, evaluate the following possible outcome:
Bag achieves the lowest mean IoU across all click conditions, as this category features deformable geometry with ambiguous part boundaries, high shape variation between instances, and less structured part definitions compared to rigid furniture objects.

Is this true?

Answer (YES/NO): NO